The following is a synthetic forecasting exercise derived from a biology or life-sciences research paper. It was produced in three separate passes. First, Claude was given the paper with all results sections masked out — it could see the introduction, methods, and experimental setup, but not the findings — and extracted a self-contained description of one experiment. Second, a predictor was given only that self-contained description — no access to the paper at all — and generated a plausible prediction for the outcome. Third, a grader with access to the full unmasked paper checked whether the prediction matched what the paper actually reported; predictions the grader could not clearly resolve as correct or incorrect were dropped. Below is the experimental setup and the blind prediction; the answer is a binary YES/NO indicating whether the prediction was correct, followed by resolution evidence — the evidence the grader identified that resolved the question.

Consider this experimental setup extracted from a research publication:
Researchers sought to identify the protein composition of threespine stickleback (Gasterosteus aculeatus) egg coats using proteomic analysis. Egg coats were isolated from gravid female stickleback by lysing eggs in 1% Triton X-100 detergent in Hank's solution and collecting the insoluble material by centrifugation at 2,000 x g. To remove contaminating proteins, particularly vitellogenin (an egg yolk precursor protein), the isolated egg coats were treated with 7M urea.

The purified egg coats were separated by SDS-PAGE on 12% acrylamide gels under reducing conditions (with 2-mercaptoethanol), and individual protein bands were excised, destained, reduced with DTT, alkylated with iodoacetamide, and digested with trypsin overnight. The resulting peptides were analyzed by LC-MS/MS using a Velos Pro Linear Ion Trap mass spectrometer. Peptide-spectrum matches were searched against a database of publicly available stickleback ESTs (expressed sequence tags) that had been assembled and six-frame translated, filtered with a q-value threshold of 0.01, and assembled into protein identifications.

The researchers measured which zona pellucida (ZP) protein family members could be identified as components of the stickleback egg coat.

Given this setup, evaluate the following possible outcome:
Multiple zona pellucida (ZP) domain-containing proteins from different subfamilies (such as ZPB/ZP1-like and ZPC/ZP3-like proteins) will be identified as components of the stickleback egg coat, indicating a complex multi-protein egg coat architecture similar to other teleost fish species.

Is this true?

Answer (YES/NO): YES